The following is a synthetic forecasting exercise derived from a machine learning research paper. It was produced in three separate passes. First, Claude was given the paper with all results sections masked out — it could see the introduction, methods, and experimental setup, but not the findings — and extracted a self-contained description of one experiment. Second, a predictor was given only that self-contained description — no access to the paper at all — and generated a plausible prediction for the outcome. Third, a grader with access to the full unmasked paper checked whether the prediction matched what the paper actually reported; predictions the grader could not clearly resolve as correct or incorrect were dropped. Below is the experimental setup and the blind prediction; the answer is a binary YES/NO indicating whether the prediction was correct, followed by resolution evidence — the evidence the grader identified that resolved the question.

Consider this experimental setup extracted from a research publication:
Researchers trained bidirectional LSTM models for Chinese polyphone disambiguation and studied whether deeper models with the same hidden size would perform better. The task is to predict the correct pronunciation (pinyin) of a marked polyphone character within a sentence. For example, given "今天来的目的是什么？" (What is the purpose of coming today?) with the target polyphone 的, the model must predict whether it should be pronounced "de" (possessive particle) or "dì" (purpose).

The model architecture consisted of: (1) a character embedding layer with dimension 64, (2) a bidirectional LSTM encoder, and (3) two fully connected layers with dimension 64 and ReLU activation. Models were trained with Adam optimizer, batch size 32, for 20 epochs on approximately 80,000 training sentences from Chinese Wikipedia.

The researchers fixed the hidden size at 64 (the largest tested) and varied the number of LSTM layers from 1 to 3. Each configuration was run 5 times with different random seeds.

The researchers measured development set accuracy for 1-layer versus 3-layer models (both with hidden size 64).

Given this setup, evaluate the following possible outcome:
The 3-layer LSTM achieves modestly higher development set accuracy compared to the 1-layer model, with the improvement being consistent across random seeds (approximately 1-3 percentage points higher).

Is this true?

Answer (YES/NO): NO